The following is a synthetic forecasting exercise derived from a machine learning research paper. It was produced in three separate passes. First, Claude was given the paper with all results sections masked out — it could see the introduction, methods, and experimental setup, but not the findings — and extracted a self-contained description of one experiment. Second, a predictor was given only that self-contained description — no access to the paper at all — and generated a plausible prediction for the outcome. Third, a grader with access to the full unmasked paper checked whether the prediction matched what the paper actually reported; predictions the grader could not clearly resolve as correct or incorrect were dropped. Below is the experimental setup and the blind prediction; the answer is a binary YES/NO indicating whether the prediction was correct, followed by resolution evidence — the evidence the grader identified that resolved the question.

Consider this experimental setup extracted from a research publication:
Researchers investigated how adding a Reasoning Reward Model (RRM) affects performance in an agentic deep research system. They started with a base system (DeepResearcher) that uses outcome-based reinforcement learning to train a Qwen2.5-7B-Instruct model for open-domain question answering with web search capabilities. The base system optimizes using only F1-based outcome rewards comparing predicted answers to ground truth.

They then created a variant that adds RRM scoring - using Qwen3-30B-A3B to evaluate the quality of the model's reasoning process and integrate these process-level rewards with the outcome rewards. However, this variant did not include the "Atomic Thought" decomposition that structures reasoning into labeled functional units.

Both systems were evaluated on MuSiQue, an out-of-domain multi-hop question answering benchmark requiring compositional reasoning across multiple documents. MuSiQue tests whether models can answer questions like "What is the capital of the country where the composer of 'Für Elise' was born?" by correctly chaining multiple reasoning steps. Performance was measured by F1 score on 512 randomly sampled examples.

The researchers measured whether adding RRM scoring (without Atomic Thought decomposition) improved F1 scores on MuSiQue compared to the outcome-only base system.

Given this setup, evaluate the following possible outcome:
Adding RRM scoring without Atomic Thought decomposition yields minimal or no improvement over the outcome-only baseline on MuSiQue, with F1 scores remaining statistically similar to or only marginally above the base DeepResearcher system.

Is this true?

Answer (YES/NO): NO